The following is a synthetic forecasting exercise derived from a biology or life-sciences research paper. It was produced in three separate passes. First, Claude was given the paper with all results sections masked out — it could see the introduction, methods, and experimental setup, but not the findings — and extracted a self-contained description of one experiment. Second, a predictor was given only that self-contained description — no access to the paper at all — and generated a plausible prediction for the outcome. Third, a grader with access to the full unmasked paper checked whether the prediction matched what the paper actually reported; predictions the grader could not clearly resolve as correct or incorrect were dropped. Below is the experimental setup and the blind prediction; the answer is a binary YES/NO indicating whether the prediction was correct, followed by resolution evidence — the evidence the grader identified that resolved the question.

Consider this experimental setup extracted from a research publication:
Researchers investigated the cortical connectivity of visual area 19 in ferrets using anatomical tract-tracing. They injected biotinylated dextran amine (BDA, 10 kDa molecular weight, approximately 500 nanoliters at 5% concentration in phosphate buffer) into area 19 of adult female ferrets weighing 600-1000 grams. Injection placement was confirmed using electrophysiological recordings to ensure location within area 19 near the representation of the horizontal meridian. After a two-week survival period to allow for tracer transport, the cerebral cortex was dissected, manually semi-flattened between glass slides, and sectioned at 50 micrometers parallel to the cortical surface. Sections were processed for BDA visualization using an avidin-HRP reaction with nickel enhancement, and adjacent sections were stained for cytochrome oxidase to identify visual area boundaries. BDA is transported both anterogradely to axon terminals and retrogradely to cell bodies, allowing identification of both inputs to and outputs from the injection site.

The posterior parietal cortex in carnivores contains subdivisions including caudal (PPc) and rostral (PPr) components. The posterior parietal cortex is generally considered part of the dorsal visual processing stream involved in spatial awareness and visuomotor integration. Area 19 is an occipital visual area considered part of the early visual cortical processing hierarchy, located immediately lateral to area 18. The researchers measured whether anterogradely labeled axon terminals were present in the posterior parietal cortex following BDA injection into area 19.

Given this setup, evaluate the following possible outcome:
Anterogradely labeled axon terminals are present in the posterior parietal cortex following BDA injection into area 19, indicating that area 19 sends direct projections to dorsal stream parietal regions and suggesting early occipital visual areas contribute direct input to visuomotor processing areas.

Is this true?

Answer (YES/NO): YES